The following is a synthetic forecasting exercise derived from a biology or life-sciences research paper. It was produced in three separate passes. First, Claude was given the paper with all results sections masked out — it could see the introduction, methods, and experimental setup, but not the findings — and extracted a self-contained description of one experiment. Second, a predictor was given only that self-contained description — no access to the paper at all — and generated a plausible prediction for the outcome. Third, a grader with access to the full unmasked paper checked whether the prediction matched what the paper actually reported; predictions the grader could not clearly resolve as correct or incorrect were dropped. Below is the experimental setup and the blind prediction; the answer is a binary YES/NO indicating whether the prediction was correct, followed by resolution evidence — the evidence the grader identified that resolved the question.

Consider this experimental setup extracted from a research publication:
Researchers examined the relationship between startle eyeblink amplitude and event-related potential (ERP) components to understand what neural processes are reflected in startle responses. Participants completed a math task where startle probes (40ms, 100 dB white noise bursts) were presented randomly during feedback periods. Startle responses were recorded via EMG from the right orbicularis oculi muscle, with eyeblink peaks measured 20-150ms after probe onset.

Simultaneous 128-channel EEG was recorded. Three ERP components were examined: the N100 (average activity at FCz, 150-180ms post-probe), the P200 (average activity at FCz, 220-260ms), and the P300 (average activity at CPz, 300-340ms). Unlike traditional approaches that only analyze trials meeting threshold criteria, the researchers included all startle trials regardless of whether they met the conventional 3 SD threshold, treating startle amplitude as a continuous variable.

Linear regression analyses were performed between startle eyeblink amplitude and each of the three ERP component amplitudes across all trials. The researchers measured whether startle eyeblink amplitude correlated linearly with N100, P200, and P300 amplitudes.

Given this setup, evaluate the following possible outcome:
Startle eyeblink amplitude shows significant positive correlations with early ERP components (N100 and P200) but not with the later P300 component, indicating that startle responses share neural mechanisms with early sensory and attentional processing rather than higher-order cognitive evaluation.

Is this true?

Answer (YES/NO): NO